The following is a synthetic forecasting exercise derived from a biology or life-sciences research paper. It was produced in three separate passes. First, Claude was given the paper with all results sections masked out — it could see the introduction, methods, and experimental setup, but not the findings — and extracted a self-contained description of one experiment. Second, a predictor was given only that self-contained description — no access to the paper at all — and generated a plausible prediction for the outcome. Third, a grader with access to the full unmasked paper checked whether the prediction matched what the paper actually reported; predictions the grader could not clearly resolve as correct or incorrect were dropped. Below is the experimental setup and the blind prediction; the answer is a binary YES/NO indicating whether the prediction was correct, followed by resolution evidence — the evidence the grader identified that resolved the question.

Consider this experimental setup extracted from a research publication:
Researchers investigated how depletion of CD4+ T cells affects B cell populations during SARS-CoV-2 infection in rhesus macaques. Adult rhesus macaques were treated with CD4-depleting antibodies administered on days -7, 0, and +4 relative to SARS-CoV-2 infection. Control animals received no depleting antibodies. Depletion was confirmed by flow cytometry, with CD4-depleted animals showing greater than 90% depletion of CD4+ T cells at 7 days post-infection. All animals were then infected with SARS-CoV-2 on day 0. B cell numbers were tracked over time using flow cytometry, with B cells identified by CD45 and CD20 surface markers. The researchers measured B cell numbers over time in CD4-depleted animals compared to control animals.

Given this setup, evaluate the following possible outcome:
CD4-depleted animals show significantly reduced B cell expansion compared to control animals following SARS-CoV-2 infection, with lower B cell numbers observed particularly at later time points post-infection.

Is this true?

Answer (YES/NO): YES